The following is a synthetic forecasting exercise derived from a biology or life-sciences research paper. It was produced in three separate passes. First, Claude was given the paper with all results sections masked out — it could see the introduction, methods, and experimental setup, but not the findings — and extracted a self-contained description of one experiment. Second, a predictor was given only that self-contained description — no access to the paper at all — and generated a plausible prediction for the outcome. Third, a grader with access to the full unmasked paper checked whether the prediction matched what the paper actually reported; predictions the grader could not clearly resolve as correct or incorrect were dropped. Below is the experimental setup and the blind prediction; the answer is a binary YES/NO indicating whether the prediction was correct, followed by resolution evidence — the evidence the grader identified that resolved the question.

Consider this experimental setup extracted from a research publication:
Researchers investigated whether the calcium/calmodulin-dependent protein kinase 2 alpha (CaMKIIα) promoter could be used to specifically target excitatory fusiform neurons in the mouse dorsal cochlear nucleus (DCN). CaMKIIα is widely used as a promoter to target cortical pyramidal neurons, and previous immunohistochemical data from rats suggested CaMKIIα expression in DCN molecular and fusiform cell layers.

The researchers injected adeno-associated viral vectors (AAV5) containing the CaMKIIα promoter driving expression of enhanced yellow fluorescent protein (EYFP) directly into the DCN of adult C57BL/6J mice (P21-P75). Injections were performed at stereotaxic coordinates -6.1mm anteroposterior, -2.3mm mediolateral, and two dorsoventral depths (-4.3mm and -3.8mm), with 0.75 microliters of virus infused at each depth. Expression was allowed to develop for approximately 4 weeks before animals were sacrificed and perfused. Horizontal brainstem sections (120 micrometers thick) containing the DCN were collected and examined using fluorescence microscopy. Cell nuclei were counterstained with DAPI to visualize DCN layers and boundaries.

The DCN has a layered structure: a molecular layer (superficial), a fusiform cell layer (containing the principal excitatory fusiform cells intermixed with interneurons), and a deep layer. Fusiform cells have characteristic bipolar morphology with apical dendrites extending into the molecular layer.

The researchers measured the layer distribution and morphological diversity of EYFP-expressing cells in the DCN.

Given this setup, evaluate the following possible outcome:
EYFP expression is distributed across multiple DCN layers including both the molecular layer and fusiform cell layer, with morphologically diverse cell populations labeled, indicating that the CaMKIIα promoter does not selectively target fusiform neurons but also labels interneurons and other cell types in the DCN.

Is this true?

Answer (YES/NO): YES